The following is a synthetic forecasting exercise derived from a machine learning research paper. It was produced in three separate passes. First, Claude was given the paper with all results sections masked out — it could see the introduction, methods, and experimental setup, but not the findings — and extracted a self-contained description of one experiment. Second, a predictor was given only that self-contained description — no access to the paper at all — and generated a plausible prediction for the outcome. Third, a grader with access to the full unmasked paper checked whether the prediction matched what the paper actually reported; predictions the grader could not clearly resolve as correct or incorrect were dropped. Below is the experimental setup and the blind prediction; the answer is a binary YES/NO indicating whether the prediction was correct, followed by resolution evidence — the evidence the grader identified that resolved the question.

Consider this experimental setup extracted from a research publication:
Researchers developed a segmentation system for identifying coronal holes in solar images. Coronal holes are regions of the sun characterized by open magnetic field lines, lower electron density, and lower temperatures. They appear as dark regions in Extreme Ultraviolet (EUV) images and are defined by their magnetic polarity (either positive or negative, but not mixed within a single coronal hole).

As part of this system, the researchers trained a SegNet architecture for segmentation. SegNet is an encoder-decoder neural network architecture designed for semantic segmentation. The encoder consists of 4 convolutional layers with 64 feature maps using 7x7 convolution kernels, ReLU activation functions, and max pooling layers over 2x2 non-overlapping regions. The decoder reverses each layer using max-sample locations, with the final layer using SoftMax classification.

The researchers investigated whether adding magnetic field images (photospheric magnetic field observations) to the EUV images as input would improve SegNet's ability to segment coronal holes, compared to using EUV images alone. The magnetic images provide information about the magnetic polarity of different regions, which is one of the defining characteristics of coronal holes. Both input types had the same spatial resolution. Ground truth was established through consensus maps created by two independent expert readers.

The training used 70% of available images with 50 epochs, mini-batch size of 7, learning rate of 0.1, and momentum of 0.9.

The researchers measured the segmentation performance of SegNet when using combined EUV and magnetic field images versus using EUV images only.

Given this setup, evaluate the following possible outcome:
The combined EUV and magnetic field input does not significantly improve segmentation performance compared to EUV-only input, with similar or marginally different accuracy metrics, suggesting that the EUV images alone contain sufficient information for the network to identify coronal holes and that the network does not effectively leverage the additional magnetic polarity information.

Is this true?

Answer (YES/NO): NO